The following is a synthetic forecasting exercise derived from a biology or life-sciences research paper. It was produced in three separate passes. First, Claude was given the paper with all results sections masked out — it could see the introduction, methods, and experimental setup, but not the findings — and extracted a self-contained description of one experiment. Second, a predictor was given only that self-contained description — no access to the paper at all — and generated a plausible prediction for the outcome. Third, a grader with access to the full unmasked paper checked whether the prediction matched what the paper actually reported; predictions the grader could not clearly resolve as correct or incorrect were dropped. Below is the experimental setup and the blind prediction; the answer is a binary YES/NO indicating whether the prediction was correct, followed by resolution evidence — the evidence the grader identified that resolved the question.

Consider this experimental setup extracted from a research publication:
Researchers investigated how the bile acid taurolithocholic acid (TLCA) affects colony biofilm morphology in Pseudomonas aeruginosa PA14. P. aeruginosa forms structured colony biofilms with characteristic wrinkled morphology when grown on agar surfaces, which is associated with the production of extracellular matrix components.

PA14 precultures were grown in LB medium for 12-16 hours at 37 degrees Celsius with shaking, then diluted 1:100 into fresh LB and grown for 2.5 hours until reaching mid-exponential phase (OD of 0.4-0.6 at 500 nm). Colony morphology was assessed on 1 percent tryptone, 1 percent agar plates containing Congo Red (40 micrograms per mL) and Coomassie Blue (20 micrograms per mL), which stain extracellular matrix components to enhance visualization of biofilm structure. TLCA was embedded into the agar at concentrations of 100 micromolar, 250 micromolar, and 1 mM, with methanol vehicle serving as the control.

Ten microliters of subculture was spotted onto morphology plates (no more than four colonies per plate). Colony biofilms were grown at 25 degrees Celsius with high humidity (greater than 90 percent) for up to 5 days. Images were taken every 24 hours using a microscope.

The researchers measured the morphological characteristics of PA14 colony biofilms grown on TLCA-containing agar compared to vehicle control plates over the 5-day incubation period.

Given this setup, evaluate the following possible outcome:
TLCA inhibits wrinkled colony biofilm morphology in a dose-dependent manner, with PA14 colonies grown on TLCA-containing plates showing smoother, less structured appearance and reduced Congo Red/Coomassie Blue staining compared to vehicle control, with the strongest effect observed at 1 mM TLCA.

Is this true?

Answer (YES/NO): NO